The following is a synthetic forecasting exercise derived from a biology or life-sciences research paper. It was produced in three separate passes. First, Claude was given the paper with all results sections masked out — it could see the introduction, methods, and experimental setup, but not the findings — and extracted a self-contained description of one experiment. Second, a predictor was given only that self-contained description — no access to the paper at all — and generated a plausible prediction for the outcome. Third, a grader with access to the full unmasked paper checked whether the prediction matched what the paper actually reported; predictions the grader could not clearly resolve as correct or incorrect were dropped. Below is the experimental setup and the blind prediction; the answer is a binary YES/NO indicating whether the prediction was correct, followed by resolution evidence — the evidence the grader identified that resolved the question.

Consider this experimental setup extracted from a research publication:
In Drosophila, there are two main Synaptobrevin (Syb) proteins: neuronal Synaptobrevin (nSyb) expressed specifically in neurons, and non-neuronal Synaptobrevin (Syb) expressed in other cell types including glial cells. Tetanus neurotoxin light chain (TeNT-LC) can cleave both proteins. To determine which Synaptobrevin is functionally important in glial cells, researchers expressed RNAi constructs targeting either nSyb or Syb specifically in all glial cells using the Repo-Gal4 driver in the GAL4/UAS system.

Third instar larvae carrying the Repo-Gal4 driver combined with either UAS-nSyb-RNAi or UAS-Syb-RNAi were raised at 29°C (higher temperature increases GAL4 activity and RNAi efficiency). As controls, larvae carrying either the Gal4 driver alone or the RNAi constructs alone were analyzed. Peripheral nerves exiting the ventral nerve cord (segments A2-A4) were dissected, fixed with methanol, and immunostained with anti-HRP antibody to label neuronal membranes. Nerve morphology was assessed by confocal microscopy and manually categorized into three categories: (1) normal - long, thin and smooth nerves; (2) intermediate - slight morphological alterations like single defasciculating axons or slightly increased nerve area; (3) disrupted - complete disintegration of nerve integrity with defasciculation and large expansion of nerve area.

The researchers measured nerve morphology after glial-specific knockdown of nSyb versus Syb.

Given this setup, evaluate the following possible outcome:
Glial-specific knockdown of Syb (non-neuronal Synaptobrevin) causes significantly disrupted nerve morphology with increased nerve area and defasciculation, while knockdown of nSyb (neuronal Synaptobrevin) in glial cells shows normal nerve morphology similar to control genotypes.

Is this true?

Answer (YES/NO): YES